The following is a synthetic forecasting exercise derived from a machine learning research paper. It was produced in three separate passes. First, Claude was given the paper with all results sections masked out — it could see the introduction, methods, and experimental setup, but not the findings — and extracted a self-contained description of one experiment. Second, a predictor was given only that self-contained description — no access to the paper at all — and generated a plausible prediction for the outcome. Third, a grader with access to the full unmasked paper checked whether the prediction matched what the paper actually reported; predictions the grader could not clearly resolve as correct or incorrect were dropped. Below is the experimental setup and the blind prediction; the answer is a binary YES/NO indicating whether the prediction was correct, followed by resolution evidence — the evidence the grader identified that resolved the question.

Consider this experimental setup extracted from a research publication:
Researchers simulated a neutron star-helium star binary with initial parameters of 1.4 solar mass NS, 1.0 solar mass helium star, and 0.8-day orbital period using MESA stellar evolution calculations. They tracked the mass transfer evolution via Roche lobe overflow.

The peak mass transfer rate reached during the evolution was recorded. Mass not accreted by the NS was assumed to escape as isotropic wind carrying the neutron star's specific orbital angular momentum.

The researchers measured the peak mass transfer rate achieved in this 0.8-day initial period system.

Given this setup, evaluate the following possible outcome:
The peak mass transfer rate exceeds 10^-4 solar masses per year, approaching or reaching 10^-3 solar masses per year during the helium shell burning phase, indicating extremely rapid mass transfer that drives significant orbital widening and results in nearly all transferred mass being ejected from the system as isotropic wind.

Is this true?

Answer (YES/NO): NO